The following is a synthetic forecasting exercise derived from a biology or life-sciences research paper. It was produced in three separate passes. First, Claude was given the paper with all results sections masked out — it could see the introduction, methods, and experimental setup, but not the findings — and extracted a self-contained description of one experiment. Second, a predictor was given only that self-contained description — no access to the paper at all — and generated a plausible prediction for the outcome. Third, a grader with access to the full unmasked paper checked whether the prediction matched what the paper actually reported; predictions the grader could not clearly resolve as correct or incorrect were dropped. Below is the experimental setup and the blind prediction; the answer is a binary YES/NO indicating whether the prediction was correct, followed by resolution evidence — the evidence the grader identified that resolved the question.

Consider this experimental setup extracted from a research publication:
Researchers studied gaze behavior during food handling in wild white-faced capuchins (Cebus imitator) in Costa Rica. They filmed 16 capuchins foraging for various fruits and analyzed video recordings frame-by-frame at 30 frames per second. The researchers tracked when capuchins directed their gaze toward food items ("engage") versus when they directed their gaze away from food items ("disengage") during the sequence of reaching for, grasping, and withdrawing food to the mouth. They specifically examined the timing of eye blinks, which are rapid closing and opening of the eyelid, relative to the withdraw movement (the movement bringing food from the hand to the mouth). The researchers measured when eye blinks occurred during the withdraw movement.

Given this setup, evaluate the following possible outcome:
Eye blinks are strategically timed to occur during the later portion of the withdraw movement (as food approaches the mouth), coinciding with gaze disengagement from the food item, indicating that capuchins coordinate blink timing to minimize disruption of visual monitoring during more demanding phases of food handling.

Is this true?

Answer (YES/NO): YES